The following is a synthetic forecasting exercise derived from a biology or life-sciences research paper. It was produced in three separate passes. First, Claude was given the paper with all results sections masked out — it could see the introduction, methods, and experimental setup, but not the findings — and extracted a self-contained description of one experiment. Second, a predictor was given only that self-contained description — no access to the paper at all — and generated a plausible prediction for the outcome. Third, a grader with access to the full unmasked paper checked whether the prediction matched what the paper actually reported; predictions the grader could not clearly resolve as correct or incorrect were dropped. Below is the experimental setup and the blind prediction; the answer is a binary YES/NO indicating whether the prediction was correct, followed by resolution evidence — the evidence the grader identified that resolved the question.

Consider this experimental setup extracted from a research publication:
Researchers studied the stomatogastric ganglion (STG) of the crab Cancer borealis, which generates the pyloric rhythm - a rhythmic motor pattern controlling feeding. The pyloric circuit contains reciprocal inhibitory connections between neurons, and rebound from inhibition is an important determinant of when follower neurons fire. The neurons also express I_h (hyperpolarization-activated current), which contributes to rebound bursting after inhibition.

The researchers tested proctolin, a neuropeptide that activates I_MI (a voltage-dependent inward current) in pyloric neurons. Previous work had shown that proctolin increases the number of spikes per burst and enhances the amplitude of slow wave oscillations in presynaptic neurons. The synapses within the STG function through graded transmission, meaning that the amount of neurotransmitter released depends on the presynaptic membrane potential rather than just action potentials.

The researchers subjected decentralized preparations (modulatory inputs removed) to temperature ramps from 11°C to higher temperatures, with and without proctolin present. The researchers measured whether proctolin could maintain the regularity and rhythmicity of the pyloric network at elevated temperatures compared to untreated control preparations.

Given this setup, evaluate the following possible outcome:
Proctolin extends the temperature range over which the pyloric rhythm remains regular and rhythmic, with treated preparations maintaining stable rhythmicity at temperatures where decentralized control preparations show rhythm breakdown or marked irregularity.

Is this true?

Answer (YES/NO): YES